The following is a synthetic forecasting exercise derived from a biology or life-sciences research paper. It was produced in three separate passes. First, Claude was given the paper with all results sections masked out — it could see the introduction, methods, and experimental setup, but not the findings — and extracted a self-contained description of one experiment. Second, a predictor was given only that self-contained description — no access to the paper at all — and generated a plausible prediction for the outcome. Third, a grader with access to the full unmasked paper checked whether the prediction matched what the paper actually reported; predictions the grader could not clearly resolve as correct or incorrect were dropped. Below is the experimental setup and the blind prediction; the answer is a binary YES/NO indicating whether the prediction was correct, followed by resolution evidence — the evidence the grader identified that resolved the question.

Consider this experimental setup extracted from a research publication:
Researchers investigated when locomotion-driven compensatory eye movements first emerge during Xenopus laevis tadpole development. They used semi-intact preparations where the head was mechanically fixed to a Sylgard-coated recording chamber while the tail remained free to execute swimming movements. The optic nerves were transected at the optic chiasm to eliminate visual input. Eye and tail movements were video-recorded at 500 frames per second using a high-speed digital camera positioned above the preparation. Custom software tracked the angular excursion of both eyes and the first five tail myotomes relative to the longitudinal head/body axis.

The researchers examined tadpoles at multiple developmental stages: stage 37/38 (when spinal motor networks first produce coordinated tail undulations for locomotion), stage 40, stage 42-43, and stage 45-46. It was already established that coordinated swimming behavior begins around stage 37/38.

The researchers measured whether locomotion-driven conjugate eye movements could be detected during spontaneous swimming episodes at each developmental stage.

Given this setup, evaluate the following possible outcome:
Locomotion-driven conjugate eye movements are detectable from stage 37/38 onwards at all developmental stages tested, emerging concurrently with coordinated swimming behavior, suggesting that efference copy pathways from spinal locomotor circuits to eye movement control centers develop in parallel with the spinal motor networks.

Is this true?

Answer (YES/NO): NO